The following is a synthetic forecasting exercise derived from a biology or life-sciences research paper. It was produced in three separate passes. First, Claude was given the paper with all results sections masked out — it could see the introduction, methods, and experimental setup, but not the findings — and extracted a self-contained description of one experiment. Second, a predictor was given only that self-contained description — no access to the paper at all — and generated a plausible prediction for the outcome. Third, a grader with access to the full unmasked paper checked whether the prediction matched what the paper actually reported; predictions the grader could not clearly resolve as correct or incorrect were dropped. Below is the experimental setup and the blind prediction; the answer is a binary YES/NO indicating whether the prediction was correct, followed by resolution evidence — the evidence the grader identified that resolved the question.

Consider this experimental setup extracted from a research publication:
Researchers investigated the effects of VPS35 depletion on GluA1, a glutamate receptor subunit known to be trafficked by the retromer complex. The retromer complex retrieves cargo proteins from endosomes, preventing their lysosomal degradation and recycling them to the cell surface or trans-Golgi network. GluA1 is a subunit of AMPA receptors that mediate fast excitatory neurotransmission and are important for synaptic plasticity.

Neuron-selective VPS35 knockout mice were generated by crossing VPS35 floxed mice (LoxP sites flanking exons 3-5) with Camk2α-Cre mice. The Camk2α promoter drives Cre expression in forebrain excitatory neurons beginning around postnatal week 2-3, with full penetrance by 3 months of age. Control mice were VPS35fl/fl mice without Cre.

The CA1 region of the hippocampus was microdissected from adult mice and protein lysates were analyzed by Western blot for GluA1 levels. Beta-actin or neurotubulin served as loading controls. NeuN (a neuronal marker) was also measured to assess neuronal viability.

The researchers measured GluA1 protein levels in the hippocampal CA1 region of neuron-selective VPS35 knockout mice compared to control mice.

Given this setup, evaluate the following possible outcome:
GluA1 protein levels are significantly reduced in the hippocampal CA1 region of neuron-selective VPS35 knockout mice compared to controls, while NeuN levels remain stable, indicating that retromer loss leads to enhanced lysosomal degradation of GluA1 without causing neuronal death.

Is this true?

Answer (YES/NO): YES